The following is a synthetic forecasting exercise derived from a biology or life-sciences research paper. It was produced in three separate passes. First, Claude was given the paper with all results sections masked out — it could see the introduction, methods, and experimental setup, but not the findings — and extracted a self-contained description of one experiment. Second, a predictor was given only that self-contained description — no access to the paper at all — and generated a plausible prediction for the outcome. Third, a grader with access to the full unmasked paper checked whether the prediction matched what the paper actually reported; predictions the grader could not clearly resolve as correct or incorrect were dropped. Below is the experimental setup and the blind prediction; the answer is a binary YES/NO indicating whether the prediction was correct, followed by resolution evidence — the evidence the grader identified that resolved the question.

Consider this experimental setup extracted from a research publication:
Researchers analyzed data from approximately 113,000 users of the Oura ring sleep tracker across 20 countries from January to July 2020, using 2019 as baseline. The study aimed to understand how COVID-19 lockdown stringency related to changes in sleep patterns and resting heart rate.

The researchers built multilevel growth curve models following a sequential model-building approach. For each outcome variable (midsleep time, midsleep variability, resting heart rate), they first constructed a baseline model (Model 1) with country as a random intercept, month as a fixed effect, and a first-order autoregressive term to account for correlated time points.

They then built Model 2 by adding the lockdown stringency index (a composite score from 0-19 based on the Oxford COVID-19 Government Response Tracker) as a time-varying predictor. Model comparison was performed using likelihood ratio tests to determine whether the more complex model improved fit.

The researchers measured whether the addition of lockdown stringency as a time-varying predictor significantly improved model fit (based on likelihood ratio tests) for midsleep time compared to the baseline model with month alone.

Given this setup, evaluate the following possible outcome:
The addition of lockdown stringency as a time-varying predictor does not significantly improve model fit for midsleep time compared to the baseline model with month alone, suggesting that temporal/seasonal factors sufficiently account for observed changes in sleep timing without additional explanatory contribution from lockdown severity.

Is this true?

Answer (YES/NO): NO